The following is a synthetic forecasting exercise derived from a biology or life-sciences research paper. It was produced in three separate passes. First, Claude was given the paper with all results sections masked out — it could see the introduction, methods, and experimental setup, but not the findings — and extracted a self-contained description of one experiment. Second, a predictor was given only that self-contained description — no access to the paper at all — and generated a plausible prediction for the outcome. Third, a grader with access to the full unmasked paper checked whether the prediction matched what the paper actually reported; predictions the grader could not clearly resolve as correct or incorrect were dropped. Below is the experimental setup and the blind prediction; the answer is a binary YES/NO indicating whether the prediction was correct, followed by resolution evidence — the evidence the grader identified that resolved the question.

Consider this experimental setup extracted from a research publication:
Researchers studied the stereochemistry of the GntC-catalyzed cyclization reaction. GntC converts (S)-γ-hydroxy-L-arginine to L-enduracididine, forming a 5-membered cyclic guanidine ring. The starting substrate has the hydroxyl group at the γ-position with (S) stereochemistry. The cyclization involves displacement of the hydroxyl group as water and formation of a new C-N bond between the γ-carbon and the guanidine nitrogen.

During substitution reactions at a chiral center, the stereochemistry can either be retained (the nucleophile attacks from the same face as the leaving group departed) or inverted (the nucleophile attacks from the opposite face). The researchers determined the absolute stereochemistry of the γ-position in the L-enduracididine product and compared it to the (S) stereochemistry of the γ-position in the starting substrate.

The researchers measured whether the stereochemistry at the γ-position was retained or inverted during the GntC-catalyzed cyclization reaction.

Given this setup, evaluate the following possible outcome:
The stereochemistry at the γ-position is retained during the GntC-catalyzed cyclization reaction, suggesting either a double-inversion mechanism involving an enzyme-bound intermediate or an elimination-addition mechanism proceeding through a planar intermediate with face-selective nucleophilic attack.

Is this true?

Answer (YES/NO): NO